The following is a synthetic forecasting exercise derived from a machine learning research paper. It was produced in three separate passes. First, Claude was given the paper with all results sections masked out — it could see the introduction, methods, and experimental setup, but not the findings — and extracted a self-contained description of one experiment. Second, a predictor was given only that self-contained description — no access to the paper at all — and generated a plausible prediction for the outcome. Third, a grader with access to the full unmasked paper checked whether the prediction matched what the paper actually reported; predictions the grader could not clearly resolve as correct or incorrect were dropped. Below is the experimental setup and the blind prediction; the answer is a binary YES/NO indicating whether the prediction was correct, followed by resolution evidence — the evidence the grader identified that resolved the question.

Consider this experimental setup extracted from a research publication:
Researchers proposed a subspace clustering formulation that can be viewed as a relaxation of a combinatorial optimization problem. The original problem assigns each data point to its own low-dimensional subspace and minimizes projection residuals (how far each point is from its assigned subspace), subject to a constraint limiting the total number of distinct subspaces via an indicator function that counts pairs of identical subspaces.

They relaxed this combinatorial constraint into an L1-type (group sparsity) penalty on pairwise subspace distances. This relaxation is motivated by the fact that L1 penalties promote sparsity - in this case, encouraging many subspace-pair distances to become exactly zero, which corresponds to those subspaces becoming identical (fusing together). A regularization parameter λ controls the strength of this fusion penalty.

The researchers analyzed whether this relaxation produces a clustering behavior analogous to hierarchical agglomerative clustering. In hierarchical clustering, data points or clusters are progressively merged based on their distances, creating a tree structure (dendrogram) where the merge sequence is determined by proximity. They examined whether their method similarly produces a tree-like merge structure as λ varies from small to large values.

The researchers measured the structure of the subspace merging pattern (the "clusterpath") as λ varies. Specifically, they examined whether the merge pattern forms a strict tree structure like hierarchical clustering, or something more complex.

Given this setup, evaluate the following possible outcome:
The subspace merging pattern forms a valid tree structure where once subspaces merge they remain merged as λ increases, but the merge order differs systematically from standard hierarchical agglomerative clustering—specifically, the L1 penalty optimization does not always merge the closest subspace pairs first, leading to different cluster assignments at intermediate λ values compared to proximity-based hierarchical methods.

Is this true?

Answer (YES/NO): NO